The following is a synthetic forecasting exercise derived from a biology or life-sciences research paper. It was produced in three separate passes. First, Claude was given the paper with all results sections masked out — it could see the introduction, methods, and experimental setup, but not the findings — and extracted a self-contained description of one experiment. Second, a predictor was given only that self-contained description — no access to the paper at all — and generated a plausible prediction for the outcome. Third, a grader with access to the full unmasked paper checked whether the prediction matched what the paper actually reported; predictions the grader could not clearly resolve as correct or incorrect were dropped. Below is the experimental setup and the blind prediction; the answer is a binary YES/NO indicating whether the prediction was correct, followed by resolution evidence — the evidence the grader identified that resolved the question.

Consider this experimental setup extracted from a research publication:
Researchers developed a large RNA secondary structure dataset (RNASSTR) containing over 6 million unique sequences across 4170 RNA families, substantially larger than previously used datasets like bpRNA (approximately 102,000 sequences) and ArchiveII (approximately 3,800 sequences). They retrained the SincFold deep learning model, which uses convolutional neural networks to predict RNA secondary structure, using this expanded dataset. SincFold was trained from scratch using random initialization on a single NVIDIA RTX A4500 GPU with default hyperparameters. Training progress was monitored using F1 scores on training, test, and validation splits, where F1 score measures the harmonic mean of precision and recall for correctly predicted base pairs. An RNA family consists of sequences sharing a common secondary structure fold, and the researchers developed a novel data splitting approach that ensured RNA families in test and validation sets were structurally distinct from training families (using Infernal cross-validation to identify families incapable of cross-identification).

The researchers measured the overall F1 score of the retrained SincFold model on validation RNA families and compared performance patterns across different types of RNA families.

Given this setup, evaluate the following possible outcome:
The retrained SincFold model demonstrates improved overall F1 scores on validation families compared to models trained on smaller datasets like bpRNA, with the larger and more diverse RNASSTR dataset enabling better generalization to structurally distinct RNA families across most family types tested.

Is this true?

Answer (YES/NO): NO